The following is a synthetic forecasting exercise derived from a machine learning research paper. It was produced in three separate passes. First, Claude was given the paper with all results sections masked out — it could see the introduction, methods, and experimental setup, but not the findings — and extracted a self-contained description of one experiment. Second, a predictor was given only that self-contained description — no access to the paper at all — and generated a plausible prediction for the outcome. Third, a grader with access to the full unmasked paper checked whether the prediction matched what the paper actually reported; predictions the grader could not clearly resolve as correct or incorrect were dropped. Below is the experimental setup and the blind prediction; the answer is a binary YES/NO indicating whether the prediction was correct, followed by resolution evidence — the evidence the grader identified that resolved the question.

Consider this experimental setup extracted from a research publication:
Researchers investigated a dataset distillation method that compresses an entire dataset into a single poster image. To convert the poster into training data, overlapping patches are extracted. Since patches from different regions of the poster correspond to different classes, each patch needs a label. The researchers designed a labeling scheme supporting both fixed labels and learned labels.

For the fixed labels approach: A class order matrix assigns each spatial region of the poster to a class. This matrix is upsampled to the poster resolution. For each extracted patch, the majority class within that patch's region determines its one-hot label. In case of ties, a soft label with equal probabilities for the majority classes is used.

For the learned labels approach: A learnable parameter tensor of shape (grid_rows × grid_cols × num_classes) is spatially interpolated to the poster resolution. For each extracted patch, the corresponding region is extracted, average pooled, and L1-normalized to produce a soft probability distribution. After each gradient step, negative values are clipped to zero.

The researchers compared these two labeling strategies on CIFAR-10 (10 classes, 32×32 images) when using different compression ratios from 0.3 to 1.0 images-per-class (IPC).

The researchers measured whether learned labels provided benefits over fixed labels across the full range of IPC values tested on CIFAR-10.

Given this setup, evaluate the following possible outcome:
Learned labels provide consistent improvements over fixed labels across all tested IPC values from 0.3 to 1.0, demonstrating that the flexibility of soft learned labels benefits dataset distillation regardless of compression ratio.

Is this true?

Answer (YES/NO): NO